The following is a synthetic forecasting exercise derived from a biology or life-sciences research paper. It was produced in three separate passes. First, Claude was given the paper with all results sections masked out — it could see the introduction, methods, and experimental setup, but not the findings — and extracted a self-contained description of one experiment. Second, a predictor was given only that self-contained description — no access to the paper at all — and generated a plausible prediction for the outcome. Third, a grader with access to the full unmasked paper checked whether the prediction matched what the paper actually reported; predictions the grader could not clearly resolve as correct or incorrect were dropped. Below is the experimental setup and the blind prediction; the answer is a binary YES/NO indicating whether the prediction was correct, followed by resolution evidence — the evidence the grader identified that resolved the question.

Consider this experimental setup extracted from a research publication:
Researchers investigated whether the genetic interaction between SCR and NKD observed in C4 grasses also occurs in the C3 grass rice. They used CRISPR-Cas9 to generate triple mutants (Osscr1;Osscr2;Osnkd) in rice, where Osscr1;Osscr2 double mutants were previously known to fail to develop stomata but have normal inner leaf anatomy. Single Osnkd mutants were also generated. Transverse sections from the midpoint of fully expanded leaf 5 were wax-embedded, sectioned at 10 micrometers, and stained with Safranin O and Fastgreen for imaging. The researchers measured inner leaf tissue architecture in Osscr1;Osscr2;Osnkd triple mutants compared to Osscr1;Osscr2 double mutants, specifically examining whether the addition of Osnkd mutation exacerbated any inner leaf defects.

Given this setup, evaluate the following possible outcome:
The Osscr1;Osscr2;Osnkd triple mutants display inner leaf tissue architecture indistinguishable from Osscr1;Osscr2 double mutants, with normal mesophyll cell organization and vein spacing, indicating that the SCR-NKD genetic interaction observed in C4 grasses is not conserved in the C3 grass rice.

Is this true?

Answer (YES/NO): YES